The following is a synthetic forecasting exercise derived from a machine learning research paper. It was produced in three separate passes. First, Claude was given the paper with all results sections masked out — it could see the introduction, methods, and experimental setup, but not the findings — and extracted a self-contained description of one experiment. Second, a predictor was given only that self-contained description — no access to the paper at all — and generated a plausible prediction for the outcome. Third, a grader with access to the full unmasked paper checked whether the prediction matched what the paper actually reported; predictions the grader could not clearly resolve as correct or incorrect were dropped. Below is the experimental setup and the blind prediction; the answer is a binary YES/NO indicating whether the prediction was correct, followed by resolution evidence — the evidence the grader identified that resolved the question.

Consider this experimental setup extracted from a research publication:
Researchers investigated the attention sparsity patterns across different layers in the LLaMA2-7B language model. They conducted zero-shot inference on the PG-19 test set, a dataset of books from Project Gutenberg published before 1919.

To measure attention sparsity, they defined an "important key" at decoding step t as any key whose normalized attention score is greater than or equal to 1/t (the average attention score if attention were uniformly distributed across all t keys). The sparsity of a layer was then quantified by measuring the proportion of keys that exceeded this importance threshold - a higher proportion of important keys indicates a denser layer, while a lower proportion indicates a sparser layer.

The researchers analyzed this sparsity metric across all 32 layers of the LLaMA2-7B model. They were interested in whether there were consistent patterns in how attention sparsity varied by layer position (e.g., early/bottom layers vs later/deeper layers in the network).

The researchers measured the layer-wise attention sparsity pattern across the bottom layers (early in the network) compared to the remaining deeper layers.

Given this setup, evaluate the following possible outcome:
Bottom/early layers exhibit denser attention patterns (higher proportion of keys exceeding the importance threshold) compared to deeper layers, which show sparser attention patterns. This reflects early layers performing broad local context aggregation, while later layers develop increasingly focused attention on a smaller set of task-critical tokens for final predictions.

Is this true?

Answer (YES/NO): YES